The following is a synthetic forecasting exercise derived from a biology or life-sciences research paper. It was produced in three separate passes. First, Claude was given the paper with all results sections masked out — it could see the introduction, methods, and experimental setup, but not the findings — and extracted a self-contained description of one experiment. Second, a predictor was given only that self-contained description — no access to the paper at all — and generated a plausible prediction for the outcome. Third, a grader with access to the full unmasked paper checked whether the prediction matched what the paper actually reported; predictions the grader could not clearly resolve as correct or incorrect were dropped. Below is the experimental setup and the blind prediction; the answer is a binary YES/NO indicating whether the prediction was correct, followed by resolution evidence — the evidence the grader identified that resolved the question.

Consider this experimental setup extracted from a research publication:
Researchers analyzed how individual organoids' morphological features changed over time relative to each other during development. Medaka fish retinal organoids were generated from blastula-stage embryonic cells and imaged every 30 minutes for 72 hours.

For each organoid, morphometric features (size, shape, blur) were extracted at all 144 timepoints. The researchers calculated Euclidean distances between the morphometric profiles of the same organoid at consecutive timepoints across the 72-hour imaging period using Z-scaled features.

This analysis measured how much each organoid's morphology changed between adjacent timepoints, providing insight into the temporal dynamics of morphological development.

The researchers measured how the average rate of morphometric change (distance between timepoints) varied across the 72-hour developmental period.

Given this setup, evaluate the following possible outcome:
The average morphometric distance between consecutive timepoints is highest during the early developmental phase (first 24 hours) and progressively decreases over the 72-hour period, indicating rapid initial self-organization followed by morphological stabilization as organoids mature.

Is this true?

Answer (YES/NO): NO